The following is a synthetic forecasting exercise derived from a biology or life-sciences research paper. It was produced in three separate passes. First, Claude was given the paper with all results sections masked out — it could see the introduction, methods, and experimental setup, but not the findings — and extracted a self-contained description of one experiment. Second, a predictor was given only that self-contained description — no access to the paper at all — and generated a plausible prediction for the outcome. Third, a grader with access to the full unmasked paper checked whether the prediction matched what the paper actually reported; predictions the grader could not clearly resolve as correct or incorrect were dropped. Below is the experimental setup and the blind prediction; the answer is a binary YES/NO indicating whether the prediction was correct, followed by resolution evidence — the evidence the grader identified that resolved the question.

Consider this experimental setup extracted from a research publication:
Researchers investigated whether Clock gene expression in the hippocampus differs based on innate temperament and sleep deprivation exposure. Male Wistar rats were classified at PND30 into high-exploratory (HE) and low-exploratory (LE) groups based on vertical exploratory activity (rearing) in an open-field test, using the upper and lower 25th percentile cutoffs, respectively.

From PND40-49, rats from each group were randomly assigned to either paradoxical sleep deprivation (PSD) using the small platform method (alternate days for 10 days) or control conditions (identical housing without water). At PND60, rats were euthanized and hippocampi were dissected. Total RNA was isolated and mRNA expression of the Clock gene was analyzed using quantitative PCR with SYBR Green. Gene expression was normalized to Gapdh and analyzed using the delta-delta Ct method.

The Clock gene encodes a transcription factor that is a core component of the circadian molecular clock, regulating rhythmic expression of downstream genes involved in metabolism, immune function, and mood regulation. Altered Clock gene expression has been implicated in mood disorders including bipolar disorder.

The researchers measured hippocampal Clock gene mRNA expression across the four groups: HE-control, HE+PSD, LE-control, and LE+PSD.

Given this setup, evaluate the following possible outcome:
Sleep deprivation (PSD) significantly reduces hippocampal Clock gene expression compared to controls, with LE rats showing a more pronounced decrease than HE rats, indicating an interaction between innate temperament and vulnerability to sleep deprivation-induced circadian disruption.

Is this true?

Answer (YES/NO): NO